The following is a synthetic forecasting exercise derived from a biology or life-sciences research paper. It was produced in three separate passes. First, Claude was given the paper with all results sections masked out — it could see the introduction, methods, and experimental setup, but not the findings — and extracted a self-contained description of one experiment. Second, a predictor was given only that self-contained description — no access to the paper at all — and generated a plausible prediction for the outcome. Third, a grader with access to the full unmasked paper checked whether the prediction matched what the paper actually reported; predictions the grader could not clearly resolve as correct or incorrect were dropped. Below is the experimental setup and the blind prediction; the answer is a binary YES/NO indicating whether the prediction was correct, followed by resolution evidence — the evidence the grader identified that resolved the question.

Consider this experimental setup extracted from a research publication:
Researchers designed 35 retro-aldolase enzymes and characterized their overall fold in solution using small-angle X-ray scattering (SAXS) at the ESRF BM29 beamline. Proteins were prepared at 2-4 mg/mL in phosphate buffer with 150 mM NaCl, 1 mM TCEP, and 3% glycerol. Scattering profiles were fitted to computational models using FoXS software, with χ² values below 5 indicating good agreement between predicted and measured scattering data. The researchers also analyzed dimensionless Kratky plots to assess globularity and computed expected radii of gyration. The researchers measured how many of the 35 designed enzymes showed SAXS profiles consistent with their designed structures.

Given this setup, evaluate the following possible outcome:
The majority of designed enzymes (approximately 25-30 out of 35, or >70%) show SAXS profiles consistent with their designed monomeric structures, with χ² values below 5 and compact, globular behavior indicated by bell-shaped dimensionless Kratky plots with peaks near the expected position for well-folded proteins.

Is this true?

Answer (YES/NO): YES